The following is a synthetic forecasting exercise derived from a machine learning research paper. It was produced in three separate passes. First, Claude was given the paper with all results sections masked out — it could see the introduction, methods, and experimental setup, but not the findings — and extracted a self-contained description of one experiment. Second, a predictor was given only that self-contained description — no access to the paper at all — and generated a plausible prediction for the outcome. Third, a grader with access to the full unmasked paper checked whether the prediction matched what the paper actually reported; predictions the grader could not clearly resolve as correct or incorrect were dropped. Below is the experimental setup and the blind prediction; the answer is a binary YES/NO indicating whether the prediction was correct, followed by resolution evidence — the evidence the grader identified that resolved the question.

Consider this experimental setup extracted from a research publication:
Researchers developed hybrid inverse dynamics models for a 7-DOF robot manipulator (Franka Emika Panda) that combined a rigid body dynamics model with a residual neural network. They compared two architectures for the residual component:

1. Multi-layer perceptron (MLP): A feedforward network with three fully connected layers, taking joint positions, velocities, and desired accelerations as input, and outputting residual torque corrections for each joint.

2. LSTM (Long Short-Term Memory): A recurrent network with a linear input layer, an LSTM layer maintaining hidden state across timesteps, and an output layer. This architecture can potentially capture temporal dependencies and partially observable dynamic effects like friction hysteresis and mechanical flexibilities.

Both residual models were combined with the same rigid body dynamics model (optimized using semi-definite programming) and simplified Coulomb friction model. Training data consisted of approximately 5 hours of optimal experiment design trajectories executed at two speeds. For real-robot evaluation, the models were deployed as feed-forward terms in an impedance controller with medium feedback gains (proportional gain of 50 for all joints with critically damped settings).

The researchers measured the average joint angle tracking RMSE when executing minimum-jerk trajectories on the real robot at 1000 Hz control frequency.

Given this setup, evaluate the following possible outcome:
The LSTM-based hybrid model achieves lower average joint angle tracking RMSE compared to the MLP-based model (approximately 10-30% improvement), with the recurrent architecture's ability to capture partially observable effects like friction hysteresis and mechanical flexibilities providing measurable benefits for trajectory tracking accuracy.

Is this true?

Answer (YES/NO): YES